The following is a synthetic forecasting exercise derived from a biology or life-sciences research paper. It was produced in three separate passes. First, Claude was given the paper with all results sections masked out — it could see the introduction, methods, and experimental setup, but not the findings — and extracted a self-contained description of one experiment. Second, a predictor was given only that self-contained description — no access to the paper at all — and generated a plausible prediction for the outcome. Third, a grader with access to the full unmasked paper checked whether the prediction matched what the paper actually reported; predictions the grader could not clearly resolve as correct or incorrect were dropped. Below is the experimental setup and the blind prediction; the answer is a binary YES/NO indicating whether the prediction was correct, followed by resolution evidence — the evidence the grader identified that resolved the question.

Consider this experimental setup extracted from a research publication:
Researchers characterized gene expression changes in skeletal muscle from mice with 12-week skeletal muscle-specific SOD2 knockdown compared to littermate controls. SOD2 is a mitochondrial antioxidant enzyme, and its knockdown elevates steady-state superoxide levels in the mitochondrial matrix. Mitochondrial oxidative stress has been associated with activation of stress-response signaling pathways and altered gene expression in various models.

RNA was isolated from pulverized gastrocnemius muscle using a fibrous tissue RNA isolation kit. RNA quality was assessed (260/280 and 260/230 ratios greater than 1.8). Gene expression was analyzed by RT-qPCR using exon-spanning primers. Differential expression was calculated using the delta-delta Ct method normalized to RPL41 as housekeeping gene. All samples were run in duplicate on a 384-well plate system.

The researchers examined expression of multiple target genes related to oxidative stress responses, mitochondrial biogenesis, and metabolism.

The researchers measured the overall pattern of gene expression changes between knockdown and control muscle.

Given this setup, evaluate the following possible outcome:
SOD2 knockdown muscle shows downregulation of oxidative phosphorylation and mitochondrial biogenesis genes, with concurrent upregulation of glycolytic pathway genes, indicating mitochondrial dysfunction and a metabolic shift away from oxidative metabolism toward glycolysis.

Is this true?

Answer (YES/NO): NO